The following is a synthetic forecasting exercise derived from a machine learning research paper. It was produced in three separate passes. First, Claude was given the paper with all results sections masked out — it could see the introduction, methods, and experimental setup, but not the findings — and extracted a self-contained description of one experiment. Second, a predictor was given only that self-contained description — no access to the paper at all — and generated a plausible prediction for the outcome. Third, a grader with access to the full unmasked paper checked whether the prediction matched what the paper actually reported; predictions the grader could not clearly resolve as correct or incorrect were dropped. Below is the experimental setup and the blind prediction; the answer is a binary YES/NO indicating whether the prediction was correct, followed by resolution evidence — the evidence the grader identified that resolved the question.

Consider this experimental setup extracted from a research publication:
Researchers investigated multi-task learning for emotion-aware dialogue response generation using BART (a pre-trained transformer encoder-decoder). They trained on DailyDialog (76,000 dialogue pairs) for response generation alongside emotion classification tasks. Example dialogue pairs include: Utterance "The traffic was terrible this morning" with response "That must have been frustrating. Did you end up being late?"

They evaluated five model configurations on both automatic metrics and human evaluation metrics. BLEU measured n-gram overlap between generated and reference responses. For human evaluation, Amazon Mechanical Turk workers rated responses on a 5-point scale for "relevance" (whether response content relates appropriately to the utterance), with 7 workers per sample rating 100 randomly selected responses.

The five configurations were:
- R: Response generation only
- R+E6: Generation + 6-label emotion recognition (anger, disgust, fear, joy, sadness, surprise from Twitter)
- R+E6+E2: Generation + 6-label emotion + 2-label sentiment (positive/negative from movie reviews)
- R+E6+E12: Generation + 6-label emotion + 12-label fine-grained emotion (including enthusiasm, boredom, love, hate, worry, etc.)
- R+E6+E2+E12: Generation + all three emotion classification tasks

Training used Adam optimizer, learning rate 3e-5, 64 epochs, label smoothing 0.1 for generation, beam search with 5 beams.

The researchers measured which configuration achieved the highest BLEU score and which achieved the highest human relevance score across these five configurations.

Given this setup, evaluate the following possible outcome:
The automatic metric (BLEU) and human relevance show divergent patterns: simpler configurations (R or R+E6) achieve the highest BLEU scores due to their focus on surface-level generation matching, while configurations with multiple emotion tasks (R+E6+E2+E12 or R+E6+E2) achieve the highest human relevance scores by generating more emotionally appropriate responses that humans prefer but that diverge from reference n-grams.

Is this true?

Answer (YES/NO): NO